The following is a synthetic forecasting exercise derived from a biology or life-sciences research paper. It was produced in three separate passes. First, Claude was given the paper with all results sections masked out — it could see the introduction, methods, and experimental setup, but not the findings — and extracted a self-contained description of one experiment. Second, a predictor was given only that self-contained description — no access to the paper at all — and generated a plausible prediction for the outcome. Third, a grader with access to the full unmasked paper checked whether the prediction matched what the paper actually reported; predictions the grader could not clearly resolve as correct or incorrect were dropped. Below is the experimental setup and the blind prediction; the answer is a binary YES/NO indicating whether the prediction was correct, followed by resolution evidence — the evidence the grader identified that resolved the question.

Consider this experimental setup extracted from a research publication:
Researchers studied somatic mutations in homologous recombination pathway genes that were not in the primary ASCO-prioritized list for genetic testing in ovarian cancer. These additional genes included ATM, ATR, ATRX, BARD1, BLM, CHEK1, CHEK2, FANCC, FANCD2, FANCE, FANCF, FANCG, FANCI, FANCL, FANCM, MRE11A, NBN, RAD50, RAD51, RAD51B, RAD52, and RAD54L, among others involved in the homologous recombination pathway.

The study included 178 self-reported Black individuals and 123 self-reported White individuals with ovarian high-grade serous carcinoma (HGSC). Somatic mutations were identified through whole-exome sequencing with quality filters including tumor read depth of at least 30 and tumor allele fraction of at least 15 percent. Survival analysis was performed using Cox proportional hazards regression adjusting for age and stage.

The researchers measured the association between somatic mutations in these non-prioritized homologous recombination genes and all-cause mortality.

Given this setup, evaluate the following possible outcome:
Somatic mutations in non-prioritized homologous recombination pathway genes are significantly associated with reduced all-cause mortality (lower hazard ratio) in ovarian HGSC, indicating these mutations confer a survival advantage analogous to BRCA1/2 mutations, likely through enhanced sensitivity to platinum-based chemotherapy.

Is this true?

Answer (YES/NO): YES